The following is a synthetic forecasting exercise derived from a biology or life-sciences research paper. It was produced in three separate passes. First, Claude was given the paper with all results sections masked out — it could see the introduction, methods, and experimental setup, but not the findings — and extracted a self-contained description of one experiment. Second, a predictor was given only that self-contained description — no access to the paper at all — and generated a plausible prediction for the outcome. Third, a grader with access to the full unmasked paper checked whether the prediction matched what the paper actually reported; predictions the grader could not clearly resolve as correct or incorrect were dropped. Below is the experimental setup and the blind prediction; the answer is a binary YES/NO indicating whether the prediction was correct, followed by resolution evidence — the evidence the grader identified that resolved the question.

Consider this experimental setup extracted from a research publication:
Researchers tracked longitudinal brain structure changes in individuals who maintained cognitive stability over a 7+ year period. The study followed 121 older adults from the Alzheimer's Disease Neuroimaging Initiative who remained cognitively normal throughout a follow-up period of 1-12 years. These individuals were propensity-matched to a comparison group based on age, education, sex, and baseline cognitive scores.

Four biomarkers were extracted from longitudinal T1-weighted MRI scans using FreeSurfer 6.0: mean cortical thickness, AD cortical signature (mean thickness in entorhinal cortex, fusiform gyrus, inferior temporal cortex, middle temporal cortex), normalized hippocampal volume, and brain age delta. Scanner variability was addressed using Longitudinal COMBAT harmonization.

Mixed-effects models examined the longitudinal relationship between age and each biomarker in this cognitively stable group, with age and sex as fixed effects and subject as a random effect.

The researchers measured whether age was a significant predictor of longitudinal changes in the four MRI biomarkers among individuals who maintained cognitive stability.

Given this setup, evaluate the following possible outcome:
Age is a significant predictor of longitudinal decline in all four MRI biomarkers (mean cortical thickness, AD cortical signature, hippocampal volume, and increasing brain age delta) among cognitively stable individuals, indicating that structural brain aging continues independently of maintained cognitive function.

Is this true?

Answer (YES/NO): NO